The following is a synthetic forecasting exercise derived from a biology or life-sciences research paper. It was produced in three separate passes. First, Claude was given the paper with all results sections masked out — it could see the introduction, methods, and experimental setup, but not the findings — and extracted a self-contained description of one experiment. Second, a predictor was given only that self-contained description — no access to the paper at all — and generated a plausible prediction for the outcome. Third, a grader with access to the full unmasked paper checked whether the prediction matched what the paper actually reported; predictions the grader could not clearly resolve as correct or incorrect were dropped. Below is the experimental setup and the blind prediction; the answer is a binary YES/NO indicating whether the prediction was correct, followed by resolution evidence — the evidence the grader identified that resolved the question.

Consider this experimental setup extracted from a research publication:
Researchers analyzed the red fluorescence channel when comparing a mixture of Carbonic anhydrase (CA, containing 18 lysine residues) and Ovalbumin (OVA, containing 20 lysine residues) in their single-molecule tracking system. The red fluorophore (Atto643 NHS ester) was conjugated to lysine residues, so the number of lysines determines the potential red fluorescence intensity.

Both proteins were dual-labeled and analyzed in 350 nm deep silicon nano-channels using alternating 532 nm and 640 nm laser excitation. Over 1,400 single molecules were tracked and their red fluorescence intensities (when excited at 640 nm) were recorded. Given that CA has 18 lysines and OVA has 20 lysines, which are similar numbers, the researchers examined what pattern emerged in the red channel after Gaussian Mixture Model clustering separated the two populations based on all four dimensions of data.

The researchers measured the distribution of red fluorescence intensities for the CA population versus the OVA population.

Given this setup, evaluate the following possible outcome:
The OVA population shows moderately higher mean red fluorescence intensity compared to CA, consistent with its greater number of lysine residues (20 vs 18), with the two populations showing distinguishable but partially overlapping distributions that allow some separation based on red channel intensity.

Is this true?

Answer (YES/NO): NO